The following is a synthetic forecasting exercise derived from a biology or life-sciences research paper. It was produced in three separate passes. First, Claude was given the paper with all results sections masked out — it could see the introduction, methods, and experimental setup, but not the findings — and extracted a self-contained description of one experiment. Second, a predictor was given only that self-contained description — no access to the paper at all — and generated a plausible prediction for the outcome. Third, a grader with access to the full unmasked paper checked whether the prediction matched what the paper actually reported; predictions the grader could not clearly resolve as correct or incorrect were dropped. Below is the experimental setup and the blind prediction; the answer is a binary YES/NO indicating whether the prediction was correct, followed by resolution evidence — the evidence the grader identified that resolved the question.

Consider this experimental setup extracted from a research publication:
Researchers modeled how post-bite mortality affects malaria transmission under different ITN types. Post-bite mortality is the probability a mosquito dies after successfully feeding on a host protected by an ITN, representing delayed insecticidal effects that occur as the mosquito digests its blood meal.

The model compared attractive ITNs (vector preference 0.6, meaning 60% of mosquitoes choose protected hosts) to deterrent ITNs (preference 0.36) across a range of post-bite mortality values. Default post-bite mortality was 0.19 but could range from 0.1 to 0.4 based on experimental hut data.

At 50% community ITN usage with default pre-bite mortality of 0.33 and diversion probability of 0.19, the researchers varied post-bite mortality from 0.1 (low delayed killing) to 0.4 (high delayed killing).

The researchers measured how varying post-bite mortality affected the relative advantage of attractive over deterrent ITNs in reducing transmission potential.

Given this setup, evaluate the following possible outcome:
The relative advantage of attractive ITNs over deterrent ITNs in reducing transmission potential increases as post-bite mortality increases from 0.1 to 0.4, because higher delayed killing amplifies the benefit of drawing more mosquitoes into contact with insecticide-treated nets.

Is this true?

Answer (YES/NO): YES